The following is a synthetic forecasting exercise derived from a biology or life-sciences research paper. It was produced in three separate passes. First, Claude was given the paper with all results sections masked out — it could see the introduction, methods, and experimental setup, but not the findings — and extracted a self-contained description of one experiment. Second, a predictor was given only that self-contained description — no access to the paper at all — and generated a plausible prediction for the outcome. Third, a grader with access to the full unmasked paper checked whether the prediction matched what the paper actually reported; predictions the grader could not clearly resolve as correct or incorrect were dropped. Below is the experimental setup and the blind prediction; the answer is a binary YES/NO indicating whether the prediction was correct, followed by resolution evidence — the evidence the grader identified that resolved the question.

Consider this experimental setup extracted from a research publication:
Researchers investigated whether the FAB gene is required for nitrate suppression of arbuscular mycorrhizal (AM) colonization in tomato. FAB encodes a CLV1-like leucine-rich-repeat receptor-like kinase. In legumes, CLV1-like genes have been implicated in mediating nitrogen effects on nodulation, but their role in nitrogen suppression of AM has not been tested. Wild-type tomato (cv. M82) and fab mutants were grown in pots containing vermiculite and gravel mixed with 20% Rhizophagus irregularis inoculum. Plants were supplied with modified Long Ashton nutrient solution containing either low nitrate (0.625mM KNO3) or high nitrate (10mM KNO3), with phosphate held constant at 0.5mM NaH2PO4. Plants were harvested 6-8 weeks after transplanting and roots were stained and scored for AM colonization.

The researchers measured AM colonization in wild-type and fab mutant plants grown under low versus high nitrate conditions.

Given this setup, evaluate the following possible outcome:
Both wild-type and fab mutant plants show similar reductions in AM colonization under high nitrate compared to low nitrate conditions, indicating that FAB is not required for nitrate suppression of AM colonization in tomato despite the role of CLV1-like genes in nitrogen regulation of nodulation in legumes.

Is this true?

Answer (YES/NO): NO